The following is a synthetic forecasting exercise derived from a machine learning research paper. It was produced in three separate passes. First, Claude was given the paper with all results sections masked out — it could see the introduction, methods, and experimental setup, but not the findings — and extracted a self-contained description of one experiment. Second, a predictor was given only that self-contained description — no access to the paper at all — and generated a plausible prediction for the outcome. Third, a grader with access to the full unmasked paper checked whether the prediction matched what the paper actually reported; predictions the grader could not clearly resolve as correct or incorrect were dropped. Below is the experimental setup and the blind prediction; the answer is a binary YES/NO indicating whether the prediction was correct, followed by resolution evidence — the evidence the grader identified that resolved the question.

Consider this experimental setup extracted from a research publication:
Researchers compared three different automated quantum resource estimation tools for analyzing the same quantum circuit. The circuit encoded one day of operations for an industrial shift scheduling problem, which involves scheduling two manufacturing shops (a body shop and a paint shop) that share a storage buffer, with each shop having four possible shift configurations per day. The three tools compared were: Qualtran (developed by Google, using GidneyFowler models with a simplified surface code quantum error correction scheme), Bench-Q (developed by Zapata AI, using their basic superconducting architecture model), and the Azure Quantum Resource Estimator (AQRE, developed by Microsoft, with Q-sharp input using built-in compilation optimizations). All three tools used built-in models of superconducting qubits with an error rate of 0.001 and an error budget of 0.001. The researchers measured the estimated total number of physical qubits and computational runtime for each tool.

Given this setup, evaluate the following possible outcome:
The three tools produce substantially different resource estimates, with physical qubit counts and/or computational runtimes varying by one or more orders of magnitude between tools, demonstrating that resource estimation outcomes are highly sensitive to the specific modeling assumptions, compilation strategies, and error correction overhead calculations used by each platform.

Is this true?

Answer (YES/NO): YES